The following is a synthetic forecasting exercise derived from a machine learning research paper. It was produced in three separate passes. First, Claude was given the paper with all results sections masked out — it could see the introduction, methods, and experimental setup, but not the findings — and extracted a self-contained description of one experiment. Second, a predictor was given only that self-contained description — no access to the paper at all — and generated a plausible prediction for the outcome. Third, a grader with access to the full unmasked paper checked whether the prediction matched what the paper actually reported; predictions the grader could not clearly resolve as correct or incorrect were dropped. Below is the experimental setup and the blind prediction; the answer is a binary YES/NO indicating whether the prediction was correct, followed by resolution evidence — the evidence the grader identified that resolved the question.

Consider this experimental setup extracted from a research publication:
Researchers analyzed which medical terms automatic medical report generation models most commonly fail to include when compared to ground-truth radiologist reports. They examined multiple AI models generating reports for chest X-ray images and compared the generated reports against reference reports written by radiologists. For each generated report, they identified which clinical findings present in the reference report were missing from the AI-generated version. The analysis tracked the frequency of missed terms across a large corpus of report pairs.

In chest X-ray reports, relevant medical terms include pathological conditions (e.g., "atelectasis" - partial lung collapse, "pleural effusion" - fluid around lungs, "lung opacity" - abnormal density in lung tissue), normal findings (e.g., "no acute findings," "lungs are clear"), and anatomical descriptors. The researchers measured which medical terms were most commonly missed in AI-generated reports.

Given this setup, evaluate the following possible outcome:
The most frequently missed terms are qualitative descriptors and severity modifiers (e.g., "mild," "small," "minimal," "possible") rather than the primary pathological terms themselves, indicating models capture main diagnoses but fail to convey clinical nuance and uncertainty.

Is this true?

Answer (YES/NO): NO